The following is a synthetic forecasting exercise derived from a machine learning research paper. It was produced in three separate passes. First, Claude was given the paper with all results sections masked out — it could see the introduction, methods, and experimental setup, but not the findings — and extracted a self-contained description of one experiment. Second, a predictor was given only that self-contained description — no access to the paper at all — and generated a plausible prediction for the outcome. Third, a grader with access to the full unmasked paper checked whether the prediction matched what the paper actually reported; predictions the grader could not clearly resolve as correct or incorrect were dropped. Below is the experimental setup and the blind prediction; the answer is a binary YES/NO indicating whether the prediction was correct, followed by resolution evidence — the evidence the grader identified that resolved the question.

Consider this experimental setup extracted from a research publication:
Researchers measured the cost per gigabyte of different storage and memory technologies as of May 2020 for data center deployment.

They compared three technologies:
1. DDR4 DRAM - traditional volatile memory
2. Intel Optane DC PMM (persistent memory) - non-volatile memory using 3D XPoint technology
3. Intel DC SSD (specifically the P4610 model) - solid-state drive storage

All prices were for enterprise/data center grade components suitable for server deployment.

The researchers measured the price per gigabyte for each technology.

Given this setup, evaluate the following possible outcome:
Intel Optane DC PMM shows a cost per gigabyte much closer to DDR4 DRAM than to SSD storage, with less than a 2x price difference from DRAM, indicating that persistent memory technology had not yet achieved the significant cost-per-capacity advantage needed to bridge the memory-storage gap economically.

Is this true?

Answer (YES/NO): NO